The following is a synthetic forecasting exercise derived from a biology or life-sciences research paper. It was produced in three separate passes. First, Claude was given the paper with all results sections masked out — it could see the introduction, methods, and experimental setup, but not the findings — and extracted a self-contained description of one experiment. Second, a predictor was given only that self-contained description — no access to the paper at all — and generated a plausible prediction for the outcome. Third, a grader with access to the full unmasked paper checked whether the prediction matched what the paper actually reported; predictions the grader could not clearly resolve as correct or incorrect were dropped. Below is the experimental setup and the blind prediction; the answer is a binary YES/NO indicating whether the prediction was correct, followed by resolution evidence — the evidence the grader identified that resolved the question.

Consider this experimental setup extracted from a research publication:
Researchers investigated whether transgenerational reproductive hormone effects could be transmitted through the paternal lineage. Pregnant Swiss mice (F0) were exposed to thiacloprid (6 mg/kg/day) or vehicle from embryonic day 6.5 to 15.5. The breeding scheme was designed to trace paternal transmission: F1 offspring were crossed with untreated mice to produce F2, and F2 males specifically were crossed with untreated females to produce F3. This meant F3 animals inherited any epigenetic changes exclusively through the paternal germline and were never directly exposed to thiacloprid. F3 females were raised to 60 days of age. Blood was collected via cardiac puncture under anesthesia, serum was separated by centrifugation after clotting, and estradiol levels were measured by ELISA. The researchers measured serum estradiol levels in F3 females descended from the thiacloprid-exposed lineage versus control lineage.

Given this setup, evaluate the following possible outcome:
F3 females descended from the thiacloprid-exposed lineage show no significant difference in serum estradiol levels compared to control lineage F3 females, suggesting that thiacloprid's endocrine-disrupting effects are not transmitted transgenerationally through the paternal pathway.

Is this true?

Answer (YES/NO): NO